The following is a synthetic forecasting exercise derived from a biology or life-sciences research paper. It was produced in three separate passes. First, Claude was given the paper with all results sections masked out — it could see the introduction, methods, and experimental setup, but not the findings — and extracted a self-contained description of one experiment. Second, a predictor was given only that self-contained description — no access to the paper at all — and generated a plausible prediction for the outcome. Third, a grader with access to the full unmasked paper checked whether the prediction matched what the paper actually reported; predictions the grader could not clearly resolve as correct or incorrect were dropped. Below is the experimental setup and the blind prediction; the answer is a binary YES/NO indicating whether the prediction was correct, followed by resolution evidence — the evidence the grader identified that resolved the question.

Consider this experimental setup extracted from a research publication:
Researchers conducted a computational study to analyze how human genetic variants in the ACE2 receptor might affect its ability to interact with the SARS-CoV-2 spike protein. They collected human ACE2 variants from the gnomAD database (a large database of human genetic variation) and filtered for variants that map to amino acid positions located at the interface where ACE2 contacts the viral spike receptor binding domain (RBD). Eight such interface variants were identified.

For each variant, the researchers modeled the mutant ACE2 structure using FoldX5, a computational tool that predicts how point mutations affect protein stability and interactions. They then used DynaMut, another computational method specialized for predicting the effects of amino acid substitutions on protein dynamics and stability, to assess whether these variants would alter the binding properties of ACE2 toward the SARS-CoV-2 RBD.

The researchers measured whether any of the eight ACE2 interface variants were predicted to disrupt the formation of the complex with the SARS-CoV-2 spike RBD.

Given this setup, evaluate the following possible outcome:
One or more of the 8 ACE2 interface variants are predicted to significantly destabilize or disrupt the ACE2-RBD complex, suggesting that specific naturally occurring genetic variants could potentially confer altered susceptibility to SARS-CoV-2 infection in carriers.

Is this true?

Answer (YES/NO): NO